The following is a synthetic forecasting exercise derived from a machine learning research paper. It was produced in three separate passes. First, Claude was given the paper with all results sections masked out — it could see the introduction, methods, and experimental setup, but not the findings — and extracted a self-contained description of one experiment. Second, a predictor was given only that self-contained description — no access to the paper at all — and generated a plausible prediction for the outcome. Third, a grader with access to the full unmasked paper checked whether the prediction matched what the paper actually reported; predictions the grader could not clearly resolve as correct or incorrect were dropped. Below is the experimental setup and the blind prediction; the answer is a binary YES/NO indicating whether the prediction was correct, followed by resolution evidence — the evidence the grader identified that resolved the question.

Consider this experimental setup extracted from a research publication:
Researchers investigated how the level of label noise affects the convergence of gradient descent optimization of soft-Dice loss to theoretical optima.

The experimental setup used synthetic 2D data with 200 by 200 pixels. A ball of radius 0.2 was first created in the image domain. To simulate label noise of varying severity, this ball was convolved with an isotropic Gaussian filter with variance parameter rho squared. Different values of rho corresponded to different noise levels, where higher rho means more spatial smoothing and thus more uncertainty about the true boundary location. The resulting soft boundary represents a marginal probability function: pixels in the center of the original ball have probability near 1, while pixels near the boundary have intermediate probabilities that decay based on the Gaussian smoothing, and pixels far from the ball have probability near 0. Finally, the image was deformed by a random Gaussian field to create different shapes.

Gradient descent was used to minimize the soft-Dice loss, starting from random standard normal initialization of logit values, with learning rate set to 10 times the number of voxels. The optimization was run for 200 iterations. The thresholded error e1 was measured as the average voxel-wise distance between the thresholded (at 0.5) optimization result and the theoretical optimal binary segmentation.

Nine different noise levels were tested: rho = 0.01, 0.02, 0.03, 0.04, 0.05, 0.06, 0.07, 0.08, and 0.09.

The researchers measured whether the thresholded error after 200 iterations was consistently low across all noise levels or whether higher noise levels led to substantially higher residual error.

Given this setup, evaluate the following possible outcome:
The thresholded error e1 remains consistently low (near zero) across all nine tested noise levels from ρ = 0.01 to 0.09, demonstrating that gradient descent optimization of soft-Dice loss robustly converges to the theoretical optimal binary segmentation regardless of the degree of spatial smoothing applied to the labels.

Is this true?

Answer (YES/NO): YES